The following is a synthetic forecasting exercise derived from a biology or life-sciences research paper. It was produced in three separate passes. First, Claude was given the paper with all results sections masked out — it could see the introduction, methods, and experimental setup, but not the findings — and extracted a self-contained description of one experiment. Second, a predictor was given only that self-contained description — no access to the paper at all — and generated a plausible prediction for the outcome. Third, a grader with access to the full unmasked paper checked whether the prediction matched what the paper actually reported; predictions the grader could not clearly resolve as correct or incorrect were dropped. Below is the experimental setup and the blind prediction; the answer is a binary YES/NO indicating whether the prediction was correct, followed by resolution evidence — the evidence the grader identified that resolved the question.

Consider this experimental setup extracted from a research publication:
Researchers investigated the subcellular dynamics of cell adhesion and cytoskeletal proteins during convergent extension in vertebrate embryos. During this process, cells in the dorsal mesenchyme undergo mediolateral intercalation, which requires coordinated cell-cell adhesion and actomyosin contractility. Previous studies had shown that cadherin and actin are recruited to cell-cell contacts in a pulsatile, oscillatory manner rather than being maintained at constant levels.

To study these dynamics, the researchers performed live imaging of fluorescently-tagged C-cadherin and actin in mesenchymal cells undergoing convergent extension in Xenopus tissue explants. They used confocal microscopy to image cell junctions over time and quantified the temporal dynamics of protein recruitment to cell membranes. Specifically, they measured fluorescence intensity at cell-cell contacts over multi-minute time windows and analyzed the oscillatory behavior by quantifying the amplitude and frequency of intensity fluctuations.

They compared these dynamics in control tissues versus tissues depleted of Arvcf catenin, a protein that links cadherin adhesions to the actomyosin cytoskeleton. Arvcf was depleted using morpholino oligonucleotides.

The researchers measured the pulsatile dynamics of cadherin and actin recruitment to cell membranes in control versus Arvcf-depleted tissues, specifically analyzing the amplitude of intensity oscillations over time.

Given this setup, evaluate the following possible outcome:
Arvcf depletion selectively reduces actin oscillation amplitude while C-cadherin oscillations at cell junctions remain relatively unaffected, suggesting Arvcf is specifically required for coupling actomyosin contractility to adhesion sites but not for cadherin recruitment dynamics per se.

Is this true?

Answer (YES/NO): NO